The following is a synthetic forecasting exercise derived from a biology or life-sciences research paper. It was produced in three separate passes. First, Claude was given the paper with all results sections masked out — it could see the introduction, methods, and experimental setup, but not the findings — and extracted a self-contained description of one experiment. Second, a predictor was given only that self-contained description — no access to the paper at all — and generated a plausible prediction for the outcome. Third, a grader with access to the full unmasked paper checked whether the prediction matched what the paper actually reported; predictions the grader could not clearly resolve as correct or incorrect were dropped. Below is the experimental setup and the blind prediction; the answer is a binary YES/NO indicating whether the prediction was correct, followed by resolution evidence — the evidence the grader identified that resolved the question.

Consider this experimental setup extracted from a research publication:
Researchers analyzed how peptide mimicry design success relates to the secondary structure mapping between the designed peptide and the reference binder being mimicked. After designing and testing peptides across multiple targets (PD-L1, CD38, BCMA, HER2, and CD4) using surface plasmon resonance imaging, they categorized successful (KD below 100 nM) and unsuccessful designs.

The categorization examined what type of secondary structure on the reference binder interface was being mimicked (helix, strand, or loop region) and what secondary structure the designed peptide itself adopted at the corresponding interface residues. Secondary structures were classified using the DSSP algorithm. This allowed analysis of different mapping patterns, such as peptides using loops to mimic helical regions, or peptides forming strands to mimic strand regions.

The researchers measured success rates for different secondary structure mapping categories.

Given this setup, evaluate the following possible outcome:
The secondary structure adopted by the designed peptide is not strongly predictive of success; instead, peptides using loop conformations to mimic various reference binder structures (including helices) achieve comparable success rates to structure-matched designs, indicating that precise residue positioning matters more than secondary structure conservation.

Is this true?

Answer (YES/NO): NO